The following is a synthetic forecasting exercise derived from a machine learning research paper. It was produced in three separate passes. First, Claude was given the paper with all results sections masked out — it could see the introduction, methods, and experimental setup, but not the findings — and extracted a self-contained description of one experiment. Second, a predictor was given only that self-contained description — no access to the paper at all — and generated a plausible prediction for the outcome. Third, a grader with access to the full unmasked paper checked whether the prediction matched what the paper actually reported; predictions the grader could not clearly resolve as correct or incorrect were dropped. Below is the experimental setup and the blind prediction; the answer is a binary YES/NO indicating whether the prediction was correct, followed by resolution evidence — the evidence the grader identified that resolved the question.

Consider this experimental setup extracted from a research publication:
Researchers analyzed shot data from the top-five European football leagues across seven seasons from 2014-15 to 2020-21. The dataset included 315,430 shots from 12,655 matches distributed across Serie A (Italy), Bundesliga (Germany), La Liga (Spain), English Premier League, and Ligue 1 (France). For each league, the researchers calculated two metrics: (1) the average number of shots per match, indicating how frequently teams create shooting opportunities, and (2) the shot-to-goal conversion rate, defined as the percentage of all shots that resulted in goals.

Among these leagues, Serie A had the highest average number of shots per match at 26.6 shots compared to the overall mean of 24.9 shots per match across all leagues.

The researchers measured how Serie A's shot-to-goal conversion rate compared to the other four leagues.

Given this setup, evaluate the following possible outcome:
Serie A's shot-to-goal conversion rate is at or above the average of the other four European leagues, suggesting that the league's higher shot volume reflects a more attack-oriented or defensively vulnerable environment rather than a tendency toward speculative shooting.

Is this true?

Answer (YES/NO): NO